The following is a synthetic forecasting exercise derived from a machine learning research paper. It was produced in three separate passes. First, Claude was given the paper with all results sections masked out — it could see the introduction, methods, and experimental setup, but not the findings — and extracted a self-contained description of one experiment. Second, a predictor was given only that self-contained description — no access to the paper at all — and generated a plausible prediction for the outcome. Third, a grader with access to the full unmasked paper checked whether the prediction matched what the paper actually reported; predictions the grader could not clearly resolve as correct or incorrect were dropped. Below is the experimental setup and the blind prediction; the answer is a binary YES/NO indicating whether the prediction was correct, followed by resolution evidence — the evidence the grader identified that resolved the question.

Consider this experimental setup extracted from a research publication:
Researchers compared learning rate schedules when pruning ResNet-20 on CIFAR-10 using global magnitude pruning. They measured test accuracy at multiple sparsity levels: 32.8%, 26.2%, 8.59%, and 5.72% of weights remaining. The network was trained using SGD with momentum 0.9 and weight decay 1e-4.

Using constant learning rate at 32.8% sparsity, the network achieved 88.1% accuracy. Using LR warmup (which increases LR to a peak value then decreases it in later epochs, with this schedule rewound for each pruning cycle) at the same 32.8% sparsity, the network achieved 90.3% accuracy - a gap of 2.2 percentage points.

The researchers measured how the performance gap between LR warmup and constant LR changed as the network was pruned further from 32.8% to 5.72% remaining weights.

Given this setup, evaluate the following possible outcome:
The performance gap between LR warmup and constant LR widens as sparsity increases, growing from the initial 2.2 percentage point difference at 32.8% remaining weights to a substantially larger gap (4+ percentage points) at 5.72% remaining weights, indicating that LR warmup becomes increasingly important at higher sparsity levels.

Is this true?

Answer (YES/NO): NO